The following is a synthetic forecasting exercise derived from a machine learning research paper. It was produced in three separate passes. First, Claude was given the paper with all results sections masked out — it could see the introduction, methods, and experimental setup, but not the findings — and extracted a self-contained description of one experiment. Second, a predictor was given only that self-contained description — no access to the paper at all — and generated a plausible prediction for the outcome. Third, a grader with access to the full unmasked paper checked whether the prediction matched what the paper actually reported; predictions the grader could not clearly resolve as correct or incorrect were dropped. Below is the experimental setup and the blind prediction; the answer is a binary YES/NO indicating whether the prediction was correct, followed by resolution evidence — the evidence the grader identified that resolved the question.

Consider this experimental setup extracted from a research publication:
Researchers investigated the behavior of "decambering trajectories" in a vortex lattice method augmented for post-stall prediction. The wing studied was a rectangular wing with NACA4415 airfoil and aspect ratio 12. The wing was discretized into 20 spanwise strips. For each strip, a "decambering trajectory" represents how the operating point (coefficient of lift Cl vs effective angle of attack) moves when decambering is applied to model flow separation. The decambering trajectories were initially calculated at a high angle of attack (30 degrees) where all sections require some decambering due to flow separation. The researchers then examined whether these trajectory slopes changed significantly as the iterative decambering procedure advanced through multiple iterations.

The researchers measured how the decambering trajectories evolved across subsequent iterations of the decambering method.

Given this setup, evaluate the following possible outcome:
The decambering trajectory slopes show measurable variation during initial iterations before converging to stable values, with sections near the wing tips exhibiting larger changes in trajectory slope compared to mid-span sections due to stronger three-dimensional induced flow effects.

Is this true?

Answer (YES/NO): NO